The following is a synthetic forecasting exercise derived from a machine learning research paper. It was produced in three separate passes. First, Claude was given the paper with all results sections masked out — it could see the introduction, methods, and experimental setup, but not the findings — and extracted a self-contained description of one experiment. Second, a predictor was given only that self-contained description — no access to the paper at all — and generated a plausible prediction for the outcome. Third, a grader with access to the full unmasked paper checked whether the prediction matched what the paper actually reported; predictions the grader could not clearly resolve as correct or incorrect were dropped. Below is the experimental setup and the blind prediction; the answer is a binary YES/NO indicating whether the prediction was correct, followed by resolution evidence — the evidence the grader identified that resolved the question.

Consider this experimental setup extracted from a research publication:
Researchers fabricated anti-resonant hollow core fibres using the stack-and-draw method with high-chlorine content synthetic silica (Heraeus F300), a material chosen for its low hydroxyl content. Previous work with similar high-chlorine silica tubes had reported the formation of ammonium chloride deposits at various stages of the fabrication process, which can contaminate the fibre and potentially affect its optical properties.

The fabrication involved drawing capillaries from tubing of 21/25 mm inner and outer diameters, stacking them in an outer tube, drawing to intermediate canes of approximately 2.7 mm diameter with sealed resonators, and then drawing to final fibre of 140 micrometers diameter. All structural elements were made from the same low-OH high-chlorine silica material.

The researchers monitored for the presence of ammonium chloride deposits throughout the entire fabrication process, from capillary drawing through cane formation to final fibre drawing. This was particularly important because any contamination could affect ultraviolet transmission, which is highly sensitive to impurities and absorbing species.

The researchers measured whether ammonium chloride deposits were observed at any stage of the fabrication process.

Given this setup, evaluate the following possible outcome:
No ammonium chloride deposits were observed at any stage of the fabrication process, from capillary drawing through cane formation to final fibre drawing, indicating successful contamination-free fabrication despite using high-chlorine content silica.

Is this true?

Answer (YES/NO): YES